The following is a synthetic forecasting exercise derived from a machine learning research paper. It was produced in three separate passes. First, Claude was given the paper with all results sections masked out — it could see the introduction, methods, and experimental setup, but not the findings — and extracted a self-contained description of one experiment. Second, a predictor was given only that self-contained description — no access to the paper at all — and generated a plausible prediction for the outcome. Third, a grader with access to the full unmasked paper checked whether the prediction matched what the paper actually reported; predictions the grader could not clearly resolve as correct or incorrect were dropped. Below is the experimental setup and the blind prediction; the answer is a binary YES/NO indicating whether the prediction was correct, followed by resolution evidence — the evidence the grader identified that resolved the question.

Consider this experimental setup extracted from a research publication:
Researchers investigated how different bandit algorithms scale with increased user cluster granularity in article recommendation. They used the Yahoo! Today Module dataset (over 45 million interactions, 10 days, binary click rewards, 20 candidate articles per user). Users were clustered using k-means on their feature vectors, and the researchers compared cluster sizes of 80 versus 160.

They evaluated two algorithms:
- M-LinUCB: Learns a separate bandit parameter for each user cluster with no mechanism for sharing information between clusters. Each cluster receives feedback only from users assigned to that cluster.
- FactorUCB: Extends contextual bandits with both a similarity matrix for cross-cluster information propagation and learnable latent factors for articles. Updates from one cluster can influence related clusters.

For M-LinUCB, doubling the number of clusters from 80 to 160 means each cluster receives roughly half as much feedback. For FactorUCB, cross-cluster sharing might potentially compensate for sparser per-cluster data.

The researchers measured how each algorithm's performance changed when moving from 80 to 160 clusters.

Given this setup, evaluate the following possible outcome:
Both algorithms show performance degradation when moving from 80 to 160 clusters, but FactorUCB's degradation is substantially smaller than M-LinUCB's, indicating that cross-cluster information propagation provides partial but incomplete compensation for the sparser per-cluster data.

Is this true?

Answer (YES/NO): NO